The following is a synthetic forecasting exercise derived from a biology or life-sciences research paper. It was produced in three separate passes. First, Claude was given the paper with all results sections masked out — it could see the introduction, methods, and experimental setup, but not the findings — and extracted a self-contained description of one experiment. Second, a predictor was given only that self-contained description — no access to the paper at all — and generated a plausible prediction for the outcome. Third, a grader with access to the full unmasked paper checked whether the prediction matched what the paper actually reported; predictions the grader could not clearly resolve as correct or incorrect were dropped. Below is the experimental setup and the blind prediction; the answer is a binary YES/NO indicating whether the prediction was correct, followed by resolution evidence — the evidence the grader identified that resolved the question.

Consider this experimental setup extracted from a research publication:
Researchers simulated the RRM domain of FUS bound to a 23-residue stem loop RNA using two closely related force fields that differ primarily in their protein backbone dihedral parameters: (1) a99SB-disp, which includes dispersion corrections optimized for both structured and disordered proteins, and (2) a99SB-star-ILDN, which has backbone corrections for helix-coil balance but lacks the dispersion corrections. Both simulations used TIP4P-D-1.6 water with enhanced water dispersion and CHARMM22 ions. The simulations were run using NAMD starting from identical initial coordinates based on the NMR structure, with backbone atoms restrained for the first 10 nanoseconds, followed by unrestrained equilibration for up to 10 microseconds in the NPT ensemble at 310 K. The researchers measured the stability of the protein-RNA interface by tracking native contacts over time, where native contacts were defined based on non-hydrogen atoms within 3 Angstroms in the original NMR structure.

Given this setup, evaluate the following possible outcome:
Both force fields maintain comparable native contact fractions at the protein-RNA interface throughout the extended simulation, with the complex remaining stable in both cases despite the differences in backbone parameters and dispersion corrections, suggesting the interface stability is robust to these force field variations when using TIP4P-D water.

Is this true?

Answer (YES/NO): NO